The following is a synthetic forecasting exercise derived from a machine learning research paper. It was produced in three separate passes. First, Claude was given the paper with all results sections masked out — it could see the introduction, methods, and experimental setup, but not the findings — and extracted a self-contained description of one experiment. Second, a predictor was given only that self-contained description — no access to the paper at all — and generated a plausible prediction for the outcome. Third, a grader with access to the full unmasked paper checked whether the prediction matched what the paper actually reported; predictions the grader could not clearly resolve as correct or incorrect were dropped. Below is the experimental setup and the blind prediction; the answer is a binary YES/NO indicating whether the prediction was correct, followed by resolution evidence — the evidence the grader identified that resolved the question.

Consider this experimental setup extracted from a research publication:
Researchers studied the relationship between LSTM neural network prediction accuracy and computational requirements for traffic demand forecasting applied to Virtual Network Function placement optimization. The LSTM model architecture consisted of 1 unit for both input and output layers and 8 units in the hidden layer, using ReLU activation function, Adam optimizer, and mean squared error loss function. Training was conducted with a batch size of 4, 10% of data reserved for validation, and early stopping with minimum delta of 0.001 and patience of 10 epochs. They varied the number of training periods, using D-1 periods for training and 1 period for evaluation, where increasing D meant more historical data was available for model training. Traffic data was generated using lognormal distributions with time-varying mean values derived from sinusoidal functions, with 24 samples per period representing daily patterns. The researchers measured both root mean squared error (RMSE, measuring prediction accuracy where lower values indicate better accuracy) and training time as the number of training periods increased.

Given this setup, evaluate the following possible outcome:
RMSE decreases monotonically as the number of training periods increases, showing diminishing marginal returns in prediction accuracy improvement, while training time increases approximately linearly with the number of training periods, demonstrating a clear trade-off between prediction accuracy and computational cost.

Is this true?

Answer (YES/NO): NO